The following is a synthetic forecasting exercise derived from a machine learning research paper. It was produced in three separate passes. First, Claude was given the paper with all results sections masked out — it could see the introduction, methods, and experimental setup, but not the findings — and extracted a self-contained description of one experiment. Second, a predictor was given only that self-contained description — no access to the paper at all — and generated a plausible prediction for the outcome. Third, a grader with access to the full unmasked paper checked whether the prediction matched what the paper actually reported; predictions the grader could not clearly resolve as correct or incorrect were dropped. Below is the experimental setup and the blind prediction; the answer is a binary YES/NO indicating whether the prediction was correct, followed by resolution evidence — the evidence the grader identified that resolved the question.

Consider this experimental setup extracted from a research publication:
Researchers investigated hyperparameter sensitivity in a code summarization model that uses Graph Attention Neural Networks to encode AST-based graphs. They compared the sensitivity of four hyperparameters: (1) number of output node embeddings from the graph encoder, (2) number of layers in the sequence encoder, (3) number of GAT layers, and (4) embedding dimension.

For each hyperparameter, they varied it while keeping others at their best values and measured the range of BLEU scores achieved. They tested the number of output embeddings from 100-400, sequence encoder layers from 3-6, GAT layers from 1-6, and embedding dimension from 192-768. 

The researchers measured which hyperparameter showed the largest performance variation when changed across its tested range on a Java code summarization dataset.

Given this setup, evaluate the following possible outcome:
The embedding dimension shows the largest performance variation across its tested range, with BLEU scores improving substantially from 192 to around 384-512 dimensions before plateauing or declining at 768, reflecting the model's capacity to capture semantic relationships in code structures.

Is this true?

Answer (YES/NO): NO